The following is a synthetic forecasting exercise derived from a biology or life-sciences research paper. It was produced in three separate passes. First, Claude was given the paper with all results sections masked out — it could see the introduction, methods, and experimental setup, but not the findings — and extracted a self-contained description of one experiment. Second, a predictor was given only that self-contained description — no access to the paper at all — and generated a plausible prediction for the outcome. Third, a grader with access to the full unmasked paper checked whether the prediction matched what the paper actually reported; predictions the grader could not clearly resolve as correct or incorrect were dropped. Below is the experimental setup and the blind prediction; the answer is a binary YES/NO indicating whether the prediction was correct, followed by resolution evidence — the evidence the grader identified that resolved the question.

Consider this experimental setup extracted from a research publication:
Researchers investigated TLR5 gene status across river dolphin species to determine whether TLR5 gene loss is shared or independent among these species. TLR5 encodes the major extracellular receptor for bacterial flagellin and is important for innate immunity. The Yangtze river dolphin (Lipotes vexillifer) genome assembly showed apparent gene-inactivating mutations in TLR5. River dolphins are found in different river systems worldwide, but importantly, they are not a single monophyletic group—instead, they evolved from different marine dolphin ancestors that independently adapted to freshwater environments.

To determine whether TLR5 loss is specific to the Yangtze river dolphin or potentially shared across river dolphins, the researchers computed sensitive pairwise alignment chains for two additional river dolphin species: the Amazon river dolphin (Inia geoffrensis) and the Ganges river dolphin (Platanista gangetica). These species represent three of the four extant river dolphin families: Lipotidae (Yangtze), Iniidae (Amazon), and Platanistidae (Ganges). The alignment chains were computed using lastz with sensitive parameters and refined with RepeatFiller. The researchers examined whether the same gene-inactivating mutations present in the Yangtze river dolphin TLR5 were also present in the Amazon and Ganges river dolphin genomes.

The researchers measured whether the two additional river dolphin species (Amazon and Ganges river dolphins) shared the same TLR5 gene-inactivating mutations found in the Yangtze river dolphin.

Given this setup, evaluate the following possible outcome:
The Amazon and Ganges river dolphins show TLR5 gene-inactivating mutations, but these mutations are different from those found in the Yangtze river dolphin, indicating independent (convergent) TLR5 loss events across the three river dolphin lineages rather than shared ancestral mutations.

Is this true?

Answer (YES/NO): NO